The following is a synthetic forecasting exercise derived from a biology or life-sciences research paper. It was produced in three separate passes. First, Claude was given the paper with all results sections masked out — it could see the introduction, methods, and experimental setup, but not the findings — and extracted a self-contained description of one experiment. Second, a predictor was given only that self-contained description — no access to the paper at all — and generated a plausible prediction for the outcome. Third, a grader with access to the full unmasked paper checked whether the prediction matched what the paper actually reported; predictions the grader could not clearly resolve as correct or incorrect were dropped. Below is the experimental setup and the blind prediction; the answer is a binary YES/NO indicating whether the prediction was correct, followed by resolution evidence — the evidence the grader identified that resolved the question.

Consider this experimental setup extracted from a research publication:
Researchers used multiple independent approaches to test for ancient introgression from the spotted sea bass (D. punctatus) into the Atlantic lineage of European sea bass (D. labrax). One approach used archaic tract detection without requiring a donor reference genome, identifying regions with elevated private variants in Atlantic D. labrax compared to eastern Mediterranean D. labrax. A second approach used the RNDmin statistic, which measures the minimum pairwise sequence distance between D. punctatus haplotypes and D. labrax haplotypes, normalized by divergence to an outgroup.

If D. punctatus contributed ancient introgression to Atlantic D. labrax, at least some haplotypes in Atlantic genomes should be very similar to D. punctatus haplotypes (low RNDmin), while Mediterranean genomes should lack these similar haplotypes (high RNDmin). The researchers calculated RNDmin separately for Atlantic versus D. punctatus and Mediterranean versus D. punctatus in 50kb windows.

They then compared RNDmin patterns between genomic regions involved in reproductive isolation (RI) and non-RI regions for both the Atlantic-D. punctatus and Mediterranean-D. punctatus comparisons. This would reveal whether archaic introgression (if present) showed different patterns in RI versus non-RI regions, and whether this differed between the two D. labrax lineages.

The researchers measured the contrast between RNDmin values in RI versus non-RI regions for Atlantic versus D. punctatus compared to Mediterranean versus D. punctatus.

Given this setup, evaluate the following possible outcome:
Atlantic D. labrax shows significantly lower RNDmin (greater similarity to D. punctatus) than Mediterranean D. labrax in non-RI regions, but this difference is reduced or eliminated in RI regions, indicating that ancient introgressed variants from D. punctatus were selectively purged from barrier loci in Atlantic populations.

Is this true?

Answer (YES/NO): NO